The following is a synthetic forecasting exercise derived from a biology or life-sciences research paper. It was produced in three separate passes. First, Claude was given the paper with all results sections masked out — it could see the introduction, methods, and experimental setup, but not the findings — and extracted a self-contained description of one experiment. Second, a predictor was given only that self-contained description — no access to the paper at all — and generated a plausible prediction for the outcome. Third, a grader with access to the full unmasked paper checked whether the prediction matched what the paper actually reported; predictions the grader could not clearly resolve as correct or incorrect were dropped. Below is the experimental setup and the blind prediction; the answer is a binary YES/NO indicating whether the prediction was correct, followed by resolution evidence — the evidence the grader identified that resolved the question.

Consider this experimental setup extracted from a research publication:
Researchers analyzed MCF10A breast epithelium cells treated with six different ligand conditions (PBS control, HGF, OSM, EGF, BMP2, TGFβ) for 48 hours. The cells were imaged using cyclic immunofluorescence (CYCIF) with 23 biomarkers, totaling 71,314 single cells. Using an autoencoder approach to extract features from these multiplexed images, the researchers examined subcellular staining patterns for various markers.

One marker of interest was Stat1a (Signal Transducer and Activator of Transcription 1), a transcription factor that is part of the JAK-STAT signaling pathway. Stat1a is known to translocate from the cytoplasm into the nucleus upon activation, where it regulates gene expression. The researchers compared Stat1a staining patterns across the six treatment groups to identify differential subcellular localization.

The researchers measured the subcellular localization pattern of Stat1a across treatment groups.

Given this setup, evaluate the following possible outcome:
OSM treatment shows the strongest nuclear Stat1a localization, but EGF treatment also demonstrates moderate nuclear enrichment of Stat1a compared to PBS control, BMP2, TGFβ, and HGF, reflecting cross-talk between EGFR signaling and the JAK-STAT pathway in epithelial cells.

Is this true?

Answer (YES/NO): NO